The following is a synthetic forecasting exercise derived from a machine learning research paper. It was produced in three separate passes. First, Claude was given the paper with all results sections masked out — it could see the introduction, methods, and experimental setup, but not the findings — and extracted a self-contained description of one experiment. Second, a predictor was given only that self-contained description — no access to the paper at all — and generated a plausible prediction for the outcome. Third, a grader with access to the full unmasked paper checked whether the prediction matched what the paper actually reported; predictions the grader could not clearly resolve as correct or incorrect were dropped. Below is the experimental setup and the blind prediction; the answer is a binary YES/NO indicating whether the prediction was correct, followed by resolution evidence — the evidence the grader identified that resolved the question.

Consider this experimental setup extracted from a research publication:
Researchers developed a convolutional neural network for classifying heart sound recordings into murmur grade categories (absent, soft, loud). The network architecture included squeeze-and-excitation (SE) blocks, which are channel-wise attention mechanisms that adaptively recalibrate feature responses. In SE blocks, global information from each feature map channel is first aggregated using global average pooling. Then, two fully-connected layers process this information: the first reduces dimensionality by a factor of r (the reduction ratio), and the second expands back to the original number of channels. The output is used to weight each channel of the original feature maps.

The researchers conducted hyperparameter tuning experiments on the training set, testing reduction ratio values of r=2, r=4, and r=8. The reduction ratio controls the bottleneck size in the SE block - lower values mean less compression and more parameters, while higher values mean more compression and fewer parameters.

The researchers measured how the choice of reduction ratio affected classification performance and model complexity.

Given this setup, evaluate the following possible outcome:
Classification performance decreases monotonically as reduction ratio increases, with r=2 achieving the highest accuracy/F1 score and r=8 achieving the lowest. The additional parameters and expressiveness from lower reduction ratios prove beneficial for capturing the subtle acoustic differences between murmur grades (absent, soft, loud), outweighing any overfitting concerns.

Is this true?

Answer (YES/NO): NO